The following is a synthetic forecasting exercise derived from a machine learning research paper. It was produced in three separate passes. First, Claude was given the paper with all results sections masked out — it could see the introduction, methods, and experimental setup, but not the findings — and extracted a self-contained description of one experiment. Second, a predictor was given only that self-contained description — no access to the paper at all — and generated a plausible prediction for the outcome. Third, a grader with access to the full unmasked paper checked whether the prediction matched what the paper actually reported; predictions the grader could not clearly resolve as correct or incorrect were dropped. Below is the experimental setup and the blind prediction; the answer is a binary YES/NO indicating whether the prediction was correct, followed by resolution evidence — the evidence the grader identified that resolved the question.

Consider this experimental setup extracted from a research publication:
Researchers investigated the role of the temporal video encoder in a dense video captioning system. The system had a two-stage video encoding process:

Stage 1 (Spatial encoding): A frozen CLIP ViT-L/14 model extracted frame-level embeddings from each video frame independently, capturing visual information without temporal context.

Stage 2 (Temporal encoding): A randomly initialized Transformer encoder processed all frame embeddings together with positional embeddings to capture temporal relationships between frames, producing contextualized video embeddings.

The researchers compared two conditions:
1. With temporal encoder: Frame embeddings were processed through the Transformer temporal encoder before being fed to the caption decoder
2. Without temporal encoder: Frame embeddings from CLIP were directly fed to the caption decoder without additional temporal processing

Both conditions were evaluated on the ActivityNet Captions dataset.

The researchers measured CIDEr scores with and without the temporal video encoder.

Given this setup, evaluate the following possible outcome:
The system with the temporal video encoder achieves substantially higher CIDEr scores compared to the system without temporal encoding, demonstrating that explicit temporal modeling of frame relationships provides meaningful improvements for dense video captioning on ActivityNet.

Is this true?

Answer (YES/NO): NO